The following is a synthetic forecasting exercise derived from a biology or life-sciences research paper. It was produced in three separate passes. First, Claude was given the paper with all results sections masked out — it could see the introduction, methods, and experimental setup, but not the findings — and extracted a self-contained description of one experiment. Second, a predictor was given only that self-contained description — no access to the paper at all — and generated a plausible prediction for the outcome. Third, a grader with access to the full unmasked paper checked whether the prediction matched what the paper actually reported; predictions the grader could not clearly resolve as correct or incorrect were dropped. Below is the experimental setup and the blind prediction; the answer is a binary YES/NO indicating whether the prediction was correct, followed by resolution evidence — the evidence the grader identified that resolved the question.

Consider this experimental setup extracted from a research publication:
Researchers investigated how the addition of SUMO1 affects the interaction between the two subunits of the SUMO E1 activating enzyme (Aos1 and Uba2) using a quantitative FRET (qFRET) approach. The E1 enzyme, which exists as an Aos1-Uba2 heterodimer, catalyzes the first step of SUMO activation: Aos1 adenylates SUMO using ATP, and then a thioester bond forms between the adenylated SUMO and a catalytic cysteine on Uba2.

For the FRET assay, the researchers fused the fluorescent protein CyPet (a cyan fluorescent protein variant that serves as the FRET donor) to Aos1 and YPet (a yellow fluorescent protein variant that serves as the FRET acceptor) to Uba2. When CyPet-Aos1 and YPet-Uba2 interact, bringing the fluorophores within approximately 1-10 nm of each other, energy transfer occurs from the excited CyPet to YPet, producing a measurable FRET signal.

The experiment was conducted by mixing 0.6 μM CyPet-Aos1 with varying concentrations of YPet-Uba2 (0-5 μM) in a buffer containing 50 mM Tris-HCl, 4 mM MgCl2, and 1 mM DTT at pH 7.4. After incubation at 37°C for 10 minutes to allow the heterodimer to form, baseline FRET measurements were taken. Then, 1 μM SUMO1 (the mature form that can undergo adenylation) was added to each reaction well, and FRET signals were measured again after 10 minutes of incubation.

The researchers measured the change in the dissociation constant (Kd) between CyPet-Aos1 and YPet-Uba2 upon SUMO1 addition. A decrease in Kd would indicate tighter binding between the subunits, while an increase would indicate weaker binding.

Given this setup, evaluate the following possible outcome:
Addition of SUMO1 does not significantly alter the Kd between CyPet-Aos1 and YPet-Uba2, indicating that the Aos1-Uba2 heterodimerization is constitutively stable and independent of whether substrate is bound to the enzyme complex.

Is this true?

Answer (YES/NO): NO